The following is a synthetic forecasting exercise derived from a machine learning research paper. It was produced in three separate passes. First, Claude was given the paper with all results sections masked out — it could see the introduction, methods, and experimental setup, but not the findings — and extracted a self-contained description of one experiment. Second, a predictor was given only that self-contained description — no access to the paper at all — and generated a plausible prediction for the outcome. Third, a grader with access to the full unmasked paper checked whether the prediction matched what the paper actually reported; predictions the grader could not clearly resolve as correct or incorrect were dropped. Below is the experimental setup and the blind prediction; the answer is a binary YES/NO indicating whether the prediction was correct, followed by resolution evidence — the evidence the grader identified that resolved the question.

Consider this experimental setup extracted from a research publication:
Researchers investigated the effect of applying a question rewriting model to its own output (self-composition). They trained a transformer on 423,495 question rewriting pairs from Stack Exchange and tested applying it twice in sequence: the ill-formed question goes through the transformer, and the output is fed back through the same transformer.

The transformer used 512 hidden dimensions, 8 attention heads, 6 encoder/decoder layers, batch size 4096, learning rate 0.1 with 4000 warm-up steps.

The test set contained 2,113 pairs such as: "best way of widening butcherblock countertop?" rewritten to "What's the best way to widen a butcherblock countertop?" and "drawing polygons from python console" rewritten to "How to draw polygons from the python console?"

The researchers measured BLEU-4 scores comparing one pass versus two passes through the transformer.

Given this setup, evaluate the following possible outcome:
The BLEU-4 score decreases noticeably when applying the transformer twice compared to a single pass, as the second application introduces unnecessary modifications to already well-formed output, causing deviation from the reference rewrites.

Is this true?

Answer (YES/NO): YES